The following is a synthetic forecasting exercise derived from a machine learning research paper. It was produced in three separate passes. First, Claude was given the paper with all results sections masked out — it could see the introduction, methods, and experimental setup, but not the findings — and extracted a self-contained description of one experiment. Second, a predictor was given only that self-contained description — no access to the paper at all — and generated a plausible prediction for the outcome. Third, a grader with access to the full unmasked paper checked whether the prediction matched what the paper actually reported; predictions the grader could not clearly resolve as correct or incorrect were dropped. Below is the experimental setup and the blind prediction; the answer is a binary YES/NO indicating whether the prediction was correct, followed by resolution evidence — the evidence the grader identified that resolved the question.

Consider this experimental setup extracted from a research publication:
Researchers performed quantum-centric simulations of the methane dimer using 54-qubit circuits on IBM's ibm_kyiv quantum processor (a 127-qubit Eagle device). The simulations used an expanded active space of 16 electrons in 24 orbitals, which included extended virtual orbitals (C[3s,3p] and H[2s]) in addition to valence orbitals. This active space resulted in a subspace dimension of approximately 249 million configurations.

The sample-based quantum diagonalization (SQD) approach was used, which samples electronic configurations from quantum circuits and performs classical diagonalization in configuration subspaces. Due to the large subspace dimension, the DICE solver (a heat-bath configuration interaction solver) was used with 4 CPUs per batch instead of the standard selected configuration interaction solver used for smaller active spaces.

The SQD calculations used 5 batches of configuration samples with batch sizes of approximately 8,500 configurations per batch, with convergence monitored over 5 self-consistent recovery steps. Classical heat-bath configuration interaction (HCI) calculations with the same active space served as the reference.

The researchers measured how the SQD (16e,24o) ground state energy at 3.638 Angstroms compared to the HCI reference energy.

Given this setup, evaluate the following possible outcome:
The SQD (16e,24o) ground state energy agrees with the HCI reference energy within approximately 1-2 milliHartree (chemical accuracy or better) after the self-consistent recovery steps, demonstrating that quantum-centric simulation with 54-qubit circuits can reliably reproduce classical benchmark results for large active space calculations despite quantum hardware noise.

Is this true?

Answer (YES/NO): NO